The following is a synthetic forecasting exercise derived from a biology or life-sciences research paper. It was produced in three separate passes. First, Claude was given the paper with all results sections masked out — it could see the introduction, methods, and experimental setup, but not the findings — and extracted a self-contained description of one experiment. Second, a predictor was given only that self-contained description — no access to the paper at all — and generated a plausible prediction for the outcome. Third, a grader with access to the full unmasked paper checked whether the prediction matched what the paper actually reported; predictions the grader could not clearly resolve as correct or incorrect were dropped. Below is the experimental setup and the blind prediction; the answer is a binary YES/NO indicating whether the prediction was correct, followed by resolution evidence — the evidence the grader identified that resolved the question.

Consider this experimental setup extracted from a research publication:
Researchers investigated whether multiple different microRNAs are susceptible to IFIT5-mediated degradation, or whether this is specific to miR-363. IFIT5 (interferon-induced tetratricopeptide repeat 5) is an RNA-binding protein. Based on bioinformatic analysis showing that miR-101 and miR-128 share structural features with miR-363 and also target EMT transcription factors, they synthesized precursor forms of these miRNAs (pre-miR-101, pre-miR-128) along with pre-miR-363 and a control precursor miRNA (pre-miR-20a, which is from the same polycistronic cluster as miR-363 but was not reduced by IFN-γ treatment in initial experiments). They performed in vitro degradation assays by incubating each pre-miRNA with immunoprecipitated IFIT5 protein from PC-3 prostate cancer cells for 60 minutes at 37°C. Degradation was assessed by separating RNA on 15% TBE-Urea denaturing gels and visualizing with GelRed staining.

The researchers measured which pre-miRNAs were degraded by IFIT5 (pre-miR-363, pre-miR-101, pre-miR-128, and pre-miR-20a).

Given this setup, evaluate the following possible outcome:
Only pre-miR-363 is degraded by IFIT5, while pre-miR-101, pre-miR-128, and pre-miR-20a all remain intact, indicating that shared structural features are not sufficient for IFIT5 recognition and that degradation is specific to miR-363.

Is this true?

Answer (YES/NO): NO